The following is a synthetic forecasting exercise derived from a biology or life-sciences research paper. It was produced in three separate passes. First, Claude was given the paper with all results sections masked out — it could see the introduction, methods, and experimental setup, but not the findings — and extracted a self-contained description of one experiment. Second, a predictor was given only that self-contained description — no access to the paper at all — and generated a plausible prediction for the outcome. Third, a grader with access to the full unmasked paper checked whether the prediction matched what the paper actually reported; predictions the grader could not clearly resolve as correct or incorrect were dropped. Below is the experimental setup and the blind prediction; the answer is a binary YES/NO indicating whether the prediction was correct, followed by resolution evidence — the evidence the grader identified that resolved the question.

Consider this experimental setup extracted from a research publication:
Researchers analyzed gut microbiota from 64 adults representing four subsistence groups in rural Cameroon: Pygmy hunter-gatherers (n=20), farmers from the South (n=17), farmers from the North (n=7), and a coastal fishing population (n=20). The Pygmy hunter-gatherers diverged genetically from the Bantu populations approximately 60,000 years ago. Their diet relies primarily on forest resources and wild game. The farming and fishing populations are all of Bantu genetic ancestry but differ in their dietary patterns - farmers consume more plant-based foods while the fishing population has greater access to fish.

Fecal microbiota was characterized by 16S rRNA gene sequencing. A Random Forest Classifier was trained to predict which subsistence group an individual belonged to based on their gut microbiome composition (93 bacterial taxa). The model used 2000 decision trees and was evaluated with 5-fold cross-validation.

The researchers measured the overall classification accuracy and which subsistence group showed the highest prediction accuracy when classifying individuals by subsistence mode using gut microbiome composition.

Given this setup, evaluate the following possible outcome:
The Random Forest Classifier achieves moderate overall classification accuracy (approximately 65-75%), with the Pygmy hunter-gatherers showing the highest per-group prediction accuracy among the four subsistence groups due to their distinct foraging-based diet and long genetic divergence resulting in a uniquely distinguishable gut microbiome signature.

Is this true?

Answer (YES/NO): NO